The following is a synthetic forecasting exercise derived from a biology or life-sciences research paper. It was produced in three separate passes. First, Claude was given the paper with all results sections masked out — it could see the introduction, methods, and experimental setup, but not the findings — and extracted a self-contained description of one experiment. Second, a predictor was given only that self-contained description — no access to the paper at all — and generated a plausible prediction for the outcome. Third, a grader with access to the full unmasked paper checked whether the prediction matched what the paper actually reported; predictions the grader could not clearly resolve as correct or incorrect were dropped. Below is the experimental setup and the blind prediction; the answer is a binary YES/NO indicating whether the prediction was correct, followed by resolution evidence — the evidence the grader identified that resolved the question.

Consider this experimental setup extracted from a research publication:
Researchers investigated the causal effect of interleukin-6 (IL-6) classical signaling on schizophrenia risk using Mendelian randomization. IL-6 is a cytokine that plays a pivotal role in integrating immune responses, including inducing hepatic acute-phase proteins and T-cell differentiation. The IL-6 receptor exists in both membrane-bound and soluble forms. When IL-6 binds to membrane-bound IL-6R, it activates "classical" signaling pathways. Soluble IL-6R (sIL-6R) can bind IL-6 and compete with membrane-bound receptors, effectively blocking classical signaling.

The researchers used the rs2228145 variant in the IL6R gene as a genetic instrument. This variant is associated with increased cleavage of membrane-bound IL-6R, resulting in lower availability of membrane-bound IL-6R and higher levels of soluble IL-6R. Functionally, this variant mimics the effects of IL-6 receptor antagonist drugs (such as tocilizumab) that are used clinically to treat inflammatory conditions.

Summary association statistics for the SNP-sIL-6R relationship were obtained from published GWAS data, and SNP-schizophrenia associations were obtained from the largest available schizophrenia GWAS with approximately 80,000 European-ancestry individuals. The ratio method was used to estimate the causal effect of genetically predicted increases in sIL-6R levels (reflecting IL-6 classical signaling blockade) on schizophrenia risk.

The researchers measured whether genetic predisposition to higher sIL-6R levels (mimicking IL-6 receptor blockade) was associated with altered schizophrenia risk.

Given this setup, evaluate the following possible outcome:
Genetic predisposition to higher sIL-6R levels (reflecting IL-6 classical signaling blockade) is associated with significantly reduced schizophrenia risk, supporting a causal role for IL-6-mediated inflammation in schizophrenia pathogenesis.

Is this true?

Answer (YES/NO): NO